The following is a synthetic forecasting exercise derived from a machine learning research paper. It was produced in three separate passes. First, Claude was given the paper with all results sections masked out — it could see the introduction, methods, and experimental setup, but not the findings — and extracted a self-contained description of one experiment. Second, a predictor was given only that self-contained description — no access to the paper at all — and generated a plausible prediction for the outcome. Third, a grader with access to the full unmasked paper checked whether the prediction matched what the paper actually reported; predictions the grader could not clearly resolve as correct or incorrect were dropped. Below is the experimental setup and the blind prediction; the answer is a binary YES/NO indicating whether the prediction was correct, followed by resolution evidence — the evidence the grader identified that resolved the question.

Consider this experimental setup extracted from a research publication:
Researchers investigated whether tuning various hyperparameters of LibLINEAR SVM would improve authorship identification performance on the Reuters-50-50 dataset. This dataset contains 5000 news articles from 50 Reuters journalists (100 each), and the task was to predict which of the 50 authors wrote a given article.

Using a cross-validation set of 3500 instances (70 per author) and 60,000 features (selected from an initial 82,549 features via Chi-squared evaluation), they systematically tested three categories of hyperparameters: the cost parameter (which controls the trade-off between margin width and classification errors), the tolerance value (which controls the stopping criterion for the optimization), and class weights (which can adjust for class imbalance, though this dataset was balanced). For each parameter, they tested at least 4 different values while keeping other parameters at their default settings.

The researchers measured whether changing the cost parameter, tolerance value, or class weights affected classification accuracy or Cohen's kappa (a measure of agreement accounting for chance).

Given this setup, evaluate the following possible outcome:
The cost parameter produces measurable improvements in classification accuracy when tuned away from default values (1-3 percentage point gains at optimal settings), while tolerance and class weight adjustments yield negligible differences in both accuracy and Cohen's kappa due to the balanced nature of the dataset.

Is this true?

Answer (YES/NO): NO